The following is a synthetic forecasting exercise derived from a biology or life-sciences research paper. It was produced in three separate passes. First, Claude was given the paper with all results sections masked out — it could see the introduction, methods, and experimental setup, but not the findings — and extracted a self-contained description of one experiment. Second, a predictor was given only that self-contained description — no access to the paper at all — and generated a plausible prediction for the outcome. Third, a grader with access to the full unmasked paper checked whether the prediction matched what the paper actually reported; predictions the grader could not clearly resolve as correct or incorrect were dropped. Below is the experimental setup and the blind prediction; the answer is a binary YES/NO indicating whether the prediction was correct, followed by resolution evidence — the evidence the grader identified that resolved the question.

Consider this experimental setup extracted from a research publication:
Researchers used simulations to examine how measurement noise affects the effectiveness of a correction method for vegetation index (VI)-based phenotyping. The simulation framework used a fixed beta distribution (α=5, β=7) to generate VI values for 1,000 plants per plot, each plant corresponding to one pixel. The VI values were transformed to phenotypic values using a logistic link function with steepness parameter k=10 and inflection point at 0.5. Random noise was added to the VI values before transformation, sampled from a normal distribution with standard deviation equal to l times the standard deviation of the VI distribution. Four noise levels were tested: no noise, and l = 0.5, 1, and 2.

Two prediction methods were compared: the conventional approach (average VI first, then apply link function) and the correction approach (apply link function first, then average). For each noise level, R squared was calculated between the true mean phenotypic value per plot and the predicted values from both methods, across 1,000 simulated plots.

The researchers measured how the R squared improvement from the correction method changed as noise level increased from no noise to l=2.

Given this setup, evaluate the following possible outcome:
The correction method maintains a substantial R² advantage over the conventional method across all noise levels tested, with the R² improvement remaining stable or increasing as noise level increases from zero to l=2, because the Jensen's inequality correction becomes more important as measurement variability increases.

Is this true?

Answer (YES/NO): NO